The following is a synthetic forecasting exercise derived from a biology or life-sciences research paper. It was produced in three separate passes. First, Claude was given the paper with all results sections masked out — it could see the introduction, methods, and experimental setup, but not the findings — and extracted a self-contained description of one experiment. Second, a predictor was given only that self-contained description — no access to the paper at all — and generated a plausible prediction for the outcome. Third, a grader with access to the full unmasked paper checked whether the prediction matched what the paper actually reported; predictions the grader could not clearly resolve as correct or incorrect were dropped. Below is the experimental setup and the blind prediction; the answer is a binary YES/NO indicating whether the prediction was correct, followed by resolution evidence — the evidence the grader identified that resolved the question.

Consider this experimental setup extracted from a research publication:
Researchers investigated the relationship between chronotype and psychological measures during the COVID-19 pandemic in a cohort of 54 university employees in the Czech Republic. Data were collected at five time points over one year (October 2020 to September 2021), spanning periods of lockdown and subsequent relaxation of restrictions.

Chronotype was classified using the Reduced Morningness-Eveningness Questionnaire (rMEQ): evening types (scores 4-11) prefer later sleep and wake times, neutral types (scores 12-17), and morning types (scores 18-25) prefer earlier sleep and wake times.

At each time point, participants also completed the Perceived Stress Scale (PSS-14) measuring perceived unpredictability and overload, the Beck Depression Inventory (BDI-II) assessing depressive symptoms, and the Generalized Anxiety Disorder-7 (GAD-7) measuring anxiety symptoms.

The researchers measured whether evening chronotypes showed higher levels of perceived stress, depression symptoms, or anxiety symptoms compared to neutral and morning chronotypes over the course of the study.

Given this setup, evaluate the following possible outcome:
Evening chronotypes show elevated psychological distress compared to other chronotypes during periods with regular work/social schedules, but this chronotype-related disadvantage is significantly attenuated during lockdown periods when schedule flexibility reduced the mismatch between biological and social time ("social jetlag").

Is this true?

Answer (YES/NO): NO